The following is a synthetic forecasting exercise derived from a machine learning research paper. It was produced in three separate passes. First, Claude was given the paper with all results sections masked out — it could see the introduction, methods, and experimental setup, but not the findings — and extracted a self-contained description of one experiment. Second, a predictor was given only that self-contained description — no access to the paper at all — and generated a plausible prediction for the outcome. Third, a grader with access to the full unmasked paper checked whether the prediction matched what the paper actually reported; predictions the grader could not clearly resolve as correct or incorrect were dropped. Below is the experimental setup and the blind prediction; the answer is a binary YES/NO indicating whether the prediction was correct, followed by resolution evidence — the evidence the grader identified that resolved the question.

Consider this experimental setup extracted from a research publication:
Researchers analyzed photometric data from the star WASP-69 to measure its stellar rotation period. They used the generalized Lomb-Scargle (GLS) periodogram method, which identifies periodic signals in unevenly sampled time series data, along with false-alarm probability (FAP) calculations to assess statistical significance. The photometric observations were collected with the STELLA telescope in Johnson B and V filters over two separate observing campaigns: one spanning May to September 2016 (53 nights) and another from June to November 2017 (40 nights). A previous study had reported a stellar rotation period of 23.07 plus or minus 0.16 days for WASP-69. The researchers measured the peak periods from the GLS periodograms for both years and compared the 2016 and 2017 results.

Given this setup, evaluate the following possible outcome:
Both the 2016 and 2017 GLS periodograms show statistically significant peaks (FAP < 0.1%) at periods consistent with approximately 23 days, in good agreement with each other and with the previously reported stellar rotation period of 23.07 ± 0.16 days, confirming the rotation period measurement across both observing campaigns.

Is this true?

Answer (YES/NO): NO